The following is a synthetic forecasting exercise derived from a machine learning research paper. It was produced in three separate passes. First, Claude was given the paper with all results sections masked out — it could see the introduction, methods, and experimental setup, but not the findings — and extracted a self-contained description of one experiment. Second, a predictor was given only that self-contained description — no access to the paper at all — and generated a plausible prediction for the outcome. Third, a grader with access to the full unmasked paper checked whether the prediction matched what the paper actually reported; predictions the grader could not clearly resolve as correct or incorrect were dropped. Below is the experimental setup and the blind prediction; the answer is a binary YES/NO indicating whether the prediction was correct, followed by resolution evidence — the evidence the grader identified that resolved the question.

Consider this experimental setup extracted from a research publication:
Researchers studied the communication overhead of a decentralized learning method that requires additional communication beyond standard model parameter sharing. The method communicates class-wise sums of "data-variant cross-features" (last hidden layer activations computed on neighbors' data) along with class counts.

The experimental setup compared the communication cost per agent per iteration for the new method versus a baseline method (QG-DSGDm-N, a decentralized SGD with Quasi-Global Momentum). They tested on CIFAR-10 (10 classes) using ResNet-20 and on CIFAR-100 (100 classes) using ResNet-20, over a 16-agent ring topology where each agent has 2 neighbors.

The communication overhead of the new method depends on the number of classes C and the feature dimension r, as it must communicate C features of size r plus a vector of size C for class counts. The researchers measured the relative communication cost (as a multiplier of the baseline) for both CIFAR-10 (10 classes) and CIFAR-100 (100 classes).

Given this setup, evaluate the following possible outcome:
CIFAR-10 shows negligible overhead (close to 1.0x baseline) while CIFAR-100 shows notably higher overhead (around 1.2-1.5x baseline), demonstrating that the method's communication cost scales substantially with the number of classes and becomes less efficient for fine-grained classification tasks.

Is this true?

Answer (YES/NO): NO